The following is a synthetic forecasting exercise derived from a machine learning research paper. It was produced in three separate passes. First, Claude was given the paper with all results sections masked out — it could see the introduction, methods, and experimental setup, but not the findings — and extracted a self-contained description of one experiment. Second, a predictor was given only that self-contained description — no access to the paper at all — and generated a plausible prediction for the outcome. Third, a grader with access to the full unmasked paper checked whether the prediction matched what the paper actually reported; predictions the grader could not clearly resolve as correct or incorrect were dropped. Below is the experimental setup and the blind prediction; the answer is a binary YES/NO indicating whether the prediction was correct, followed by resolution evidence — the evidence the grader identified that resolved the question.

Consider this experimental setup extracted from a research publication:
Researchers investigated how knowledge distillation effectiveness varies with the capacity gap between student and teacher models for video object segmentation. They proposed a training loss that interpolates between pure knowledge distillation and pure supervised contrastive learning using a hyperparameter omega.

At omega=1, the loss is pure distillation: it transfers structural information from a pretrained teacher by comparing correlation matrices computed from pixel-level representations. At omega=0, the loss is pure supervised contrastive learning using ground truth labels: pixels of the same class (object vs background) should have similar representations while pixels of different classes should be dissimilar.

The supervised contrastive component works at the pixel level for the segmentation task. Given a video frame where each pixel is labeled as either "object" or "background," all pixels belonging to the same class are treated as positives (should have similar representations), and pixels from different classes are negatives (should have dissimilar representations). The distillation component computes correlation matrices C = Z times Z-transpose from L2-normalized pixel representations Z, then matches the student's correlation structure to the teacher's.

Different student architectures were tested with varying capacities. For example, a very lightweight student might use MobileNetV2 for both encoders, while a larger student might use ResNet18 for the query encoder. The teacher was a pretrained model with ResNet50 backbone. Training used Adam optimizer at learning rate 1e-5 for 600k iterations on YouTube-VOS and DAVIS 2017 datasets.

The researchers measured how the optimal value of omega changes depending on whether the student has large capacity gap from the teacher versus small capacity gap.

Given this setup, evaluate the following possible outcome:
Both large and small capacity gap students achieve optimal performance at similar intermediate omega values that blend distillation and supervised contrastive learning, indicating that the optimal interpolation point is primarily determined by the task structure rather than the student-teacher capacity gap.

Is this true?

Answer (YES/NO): NO